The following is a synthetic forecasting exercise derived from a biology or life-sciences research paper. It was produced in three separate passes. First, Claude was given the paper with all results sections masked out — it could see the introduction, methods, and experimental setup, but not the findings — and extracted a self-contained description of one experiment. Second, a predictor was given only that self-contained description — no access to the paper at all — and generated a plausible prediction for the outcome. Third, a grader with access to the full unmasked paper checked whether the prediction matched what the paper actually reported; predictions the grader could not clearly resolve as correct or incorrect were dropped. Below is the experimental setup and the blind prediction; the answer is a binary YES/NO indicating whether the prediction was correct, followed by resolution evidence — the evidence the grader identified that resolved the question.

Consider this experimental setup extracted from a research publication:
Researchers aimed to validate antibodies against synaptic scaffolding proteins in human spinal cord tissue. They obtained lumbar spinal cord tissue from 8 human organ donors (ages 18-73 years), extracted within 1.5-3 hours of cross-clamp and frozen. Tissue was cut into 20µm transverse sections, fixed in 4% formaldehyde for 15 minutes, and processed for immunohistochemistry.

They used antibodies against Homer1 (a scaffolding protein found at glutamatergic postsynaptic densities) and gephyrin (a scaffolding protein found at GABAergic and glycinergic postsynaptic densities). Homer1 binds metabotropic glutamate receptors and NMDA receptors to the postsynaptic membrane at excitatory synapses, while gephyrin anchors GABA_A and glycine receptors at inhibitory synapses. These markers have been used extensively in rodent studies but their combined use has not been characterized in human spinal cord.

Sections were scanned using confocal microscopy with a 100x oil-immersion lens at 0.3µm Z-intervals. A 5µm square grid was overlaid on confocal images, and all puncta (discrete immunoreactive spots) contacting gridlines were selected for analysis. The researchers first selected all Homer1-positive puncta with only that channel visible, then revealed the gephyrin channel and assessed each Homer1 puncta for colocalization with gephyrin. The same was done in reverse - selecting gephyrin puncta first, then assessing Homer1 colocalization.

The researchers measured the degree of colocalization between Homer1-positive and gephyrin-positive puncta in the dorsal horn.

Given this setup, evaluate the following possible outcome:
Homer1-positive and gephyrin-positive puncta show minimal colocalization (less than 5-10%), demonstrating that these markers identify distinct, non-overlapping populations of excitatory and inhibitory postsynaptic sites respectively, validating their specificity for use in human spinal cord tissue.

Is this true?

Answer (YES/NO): YES